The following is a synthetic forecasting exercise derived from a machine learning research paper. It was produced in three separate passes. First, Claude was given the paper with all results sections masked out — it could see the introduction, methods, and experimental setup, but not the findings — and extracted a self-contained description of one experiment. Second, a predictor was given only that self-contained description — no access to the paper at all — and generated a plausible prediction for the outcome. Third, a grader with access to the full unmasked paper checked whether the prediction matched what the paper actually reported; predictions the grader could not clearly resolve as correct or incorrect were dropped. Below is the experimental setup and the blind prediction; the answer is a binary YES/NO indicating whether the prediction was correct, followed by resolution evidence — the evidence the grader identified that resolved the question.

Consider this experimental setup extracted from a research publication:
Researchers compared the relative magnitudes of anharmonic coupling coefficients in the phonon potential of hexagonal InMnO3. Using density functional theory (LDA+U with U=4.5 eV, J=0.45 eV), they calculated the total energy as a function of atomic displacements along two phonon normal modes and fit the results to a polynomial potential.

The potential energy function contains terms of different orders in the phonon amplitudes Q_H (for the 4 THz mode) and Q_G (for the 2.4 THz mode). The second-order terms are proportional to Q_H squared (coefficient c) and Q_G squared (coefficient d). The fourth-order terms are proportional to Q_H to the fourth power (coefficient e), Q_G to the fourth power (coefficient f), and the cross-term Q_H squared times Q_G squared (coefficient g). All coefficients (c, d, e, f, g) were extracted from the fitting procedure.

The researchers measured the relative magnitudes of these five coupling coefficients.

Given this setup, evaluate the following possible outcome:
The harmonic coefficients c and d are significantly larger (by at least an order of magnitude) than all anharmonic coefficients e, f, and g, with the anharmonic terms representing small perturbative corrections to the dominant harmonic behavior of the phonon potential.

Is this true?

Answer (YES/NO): NO